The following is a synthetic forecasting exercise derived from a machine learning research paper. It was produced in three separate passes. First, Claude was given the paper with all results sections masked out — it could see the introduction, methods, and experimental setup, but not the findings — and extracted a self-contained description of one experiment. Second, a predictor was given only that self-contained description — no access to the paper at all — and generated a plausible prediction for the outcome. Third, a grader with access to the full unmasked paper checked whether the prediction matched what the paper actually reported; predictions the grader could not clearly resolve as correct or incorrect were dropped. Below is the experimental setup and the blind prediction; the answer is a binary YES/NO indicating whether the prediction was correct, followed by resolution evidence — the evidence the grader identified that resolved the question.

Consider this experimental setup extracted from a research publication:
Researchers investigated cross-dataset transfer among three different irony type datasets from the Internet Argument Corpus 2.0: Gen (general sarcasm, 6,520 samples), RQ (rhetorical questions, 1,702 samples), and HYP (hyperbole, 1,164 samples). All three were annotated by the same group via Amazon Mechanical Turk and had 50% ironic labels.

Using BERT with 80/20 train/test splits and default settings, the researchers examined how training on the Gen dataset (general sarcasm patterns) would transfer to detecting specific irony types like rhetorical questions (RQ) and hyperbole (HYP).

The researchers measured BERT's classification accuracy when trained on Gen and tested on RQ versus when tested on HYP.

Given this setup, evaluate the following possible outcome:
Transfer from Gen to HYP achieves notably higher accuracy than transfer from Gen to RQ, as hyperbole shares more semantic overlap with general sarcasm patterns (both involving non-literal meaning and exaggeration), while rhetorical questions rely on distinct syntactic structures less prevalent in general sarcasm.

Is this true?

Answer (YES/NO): NO